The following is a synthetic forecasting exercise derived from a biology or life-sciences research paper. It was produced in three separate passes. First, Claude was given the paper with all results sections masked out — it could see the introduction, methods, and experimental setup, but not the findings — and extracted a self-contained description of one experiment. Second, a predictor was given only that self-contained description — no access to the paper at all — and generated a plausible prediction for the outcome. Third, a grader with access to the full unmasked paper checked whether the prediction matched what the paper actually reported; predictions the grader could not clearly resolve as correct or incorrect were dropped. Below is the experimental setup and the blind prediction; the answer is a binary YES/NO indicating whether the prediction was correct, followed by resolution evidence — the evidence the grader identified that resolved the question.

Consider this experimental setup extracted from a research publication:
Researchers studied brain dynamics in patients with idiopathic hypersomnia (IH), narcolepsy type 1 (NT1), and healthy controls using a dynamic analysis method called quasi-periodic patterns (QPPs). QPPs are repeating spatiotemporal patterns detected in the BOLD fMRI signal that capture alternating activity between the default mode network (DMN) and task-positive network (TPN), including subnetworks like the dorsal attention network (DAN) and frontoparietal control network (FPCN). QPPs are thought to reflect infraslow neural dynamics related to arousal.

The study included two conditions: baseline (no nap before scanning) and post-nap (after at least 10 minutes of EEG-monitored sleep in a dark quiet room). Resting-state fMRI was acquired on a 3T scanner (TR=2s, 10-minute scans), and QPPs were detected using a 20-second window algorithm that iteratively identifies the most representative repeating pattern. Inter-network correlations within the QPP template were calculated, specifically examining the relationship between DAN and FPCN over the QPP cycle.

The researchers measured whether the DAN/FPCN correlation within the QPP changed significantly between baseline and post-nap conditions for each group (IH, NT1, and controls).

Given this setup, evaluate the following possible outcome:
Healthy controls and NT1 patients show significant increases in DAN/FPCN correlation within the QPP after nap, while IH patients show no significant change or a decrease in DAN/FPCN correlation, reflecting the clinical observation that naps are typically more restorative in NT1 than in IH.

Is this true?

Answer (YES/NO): NO